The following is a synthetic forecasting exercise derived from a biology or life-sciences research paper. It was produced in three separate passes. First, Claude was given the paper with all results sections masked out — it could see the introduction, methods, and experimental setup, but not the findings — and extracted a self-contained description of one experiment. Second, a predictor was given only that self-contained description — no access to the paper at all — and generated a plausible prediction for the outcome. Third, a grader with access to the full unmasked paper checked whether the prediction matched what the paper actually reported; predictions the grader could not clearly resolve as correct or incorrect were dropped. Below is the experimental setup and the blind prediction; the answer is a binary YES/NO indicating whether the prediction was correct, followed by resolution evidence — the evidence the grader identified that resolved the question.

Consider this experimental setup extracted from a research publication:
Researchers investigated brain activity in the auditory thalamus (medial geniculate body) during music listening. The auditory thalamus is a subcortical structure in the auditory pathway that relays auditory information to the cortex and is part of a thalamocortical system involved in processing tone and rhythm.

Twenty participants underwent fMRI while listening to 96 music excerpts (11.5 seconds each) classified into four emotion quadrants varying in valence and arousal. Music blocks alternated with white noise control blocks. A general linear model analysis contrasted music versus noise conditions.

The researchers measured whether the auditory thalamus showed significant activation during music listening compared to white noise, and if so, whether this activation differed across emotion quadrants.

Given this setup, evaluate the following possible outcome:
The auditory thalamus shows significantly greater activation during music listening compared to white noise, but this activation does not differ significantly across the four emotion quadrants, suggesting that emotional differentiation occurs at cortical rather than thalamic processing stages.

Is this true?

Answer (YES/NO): NO